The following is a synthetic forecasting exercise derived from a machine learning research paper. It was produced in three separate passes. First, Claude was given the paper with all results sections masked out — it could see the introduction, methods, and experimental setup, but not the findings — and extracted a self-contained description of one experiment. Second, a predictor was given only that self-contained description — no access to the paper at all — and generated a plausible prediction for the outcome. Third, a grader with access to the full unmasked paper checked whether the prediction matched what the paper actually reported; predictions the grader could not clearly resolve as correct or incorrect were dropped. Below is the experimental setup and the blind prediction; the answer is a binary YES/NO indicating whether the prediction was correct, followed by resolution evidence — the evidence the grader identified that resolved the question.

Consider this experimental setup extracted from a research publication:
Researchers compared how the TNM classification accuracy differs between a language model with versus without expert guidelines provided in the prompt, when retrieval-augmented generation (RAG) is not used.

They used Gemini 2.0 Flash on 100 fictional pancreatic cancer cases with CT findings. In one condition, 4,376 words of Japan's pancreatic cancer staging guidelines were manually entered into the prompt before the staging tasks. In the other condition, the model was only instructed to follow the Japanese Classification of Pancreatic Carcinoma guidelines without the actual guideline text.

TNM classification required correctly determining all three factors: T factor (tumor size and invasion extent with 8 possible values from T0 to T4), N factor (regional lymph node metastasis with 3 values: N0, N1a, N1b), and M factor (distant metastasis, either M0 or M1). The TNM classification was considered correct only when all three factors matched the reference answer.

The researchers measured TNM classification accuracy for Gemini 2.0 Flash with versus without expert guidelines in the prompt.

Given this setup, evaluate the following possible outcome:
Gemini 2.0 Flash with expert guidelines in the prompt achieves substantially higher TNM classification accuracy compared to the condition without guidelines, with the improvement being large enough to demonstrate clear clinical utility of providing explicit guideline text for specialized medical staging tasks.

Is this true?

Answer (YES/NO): NO